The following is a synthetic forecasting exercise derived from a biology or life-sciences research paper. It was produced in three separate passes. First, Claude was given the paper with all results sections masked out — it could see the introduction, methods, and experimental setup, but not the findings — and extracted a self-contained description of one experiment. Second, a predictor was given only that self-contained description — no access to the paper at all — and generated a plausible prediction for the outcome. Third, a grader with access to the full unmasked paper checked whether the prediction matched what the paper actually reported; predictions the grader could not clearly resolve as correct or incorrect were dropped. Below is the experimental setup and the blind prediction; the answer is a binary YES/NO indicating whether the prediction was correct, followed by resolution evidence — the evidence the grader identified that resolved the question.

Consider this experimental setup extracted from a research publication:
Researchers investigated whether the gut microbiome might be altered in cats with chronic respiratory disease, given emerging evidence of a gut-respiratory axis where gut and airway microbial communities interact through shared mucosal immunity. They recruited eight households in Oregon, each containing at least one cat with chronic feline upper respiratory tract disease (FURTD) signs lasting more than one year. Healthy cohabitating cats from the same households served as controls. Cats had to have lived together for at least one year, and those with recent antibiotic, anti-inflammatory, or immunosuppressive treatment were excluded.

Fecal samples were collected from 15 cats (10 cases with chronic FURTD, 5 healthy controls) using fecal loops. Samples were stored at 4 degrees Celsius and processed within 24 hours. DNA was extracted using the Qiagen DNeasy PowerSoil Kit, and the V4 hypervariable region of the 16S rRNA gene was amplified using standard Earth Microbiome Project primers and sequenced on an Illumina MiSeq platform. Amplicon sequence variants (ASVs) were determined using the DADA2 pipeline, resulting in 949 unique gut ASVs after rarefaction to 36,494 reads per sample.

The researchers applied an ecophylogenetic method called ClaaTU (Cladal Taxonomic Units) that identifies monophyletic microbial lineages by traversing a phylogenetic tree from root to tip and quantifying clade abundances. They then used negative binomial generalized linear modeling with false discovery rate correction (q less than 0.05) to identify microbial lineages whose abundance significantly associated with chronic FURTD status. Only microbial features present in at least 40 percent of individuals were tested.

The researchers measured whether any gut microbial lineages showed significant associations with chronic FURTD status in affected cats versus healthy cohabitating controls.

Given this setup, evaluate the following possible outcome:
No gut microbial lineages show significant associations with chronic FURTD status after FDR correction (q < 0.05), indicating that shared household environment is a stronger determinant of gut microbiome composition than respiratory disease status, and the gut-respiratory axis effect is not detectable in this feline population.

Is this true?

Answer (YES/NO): NO